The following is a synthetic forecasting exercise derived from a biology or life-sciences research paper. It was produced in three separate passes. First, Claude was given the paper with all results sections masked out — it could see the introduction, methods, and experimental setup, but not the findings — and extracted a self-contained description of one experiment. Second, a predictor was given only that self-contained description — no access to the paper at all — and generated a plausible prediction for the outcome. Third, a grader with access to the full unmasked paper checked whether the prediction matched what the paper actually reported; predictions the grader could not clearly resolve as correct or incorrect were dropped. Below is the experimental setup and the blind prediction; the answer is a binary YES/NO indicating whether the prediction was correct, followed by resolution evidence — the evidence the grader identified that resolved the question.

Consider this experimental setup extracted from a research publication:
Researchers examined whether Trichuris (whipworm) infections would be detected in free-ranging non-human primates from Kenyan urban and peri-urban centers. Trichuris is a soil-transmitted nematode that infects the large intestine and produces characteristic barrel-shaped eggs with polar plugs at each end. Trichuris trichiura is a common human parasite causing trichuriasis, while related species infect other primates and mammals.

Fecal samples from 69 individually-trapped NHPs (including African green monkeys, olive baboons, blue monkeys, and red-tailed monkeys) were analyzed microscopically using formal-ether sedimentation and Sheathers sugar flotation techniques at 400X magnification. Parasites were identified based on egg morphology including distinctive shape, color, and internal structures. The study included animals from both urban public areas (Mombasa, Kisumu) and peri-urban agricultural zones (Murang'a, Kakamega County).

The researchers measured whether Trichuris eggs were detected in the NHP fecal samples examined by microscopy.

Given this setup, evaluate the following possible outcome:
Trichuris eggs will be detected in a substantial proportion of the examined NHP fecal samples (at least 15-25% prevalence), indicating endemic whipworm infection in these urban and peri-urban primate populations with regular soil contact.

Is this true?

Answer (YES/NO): YES